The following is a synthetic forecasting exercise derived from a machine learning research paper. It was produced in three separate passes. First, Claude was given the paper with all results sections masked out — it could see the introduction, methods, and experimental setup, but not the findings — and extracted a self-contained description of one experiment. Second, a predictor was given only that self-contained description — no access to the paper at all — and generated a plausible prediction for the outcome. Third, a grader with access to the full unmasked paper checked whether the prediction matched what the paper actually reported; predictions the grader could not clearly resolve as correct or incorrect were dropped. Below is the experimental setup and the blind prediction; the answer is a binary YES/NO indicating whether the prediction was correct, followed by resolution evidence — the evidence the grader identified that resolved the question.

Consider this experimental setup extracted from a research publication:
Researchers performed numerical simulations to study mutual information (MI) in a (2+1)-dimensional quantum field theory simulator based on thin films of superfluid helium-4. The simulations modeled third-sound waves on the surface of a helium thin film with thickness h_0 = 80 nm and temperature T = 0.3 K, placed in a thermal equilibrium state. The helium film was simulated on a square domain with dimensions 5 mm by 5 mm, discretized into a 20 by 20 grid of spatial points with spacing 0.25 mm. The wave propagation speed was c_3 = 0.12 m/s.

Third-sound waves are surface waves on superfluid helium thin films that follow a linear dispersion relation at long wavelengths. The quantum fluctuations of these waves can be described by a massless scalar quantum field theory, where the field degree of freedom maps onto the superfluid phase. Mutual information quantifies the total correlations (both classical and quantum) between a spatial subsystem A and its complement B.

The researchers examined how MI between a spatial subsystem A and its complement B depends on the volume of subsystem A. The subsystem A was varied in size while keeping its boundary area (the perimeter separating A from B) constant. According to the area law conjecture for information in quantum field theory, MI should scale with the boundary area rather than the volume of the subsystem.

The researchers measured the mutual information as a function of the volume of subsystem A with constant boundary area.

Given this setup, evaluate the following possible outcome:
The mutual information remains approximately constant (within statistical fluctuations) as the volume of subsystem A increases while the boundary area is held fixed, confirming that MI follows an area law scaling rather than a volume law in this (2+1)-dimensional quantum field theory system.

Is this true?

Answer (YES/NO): NO